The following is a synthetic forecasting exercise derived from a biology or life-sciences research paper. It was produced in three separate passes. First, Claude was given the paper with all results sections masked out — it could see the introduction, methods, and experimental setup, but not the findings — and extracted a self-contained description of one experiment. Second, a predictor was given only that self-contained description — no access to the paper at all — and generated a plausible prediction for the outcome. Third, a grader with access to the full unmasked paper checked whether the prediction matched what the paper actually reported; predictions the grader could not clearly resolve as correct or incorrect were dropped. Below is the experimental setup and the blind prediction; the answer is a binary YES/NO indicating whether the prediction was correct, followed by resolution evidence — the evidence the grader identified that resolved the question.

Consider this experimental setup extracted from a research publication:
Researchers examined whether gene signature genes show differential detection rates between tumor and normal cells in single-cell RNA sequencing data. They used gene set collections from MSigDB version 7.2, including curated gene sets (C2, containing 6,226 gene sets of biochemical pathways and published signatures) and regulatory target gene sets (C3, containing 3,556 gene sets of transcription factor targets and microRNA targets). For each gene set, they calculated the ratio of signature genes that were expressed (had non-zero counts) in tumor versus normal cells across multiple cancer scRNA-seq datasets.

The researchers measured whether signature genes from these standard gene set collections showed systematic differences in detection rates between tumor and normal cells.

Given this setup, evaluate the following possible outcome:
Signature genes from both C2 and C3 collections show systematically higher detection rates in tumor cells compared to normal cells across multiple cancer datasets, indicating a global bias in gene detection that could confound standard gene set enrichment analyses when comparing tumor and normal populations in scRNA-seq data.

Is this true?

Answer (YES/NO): YES